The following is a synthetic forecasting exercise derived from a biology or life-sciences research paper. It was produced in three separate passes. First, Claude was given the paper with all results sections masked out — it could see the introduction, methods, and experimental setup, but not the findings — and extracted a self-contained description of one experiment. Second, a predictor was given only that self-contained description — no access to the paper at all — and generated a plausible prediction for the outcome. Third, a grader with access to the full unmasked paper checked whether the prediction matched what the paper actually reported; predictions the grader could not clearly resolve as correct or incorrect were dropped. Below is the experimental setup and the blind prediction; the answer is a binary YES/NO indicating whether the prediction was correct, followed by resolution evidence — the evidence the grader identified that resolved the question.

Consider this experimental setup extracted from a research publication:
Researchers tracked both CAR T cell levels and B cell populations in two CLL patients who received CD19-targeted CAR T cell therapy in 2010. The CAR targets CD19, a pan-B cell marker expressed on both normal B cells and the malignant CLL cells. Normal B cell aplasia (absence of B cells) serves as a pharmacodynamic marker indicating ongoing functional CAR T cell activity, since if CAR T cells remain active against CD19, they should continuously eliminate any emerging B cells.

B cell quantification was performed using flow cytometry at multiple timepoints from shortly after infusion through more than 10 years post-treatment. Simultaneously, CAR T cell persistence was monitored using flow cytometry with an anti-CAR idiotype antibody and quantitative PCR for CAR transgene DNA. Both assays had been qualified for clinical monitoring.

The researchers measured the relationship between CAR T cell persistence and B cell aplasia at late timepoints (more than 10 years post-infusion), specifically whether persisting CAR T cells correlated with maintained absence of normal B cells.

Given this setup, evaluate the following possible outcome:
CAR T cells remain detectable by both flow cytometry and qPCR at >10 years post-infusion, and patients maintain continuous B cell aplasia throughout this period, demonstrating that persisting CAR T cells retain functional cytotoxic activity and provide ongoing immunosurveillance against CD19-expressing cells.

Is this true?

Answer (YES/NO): YES